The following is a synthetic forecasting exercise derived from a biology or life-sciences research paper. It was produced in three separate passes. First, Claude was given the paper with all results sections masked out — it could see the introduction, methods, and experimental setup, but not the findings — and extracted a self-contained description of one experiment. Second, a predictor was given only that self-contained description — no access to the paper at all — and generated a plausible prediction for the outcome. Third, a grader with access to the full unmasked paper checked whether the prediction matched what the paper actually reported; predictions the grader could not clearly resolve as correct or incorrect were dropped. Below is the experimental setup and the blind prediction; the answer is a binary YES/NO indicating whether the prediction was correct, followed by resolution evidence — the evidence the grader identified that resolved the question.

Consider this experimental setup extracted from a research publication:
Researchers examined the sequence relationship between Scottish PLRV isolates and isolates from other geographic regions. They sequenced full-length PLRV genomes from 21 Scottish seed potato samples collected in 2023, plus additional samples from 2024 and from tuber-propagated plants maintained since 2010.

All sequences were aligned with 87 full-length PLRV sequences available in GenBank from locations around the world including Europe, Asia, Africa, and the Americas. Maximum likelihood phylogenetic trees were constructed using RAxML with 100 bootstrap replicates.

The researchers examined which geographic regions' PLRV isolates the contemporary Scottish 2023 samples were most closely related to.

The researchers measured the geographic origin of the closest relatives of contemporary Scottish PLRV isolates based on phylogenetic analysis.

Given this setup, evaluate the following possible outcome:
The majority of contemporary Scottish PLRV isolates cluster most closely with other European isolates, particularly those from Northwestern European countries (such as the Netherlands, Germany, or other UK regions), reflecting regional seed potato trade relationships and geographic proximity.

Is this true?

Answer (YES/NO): YES